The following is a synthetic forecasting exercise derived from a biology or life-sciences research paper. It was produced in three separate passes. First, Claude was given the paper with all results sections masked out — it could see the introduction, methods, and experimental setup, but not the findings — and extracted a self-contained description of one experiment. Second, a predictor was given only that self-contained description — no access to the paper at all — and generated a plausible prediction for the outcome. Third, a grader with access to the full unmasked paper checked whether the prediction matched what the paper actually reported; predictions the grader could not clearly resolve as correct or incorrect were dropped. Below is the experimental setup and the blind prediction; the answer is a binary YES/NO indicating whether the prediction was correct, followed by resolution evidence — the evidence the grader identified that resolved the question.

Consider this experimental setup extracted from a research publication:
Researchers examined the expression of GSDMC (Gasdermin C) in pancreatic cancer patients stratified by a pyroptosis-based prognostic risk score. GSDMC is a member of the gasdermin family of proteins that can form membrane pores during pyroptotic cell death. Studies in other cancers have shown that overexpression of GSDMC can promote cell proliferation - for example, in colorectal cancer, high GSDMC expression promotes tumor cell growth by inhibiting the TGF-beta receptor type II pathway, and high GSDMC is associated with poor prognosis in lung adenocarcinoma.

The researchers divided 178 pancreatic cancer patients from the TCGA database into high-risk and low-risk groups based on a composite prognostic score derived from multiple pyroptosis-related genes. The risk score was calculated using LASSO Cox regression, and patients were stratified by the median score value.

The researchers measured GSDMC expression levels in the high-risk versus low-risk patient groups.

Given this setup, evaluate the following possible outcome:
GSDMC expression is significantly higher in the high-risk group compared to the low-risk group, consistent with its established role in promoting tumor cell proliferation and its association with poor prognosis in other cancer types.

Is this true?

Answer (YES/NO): YES